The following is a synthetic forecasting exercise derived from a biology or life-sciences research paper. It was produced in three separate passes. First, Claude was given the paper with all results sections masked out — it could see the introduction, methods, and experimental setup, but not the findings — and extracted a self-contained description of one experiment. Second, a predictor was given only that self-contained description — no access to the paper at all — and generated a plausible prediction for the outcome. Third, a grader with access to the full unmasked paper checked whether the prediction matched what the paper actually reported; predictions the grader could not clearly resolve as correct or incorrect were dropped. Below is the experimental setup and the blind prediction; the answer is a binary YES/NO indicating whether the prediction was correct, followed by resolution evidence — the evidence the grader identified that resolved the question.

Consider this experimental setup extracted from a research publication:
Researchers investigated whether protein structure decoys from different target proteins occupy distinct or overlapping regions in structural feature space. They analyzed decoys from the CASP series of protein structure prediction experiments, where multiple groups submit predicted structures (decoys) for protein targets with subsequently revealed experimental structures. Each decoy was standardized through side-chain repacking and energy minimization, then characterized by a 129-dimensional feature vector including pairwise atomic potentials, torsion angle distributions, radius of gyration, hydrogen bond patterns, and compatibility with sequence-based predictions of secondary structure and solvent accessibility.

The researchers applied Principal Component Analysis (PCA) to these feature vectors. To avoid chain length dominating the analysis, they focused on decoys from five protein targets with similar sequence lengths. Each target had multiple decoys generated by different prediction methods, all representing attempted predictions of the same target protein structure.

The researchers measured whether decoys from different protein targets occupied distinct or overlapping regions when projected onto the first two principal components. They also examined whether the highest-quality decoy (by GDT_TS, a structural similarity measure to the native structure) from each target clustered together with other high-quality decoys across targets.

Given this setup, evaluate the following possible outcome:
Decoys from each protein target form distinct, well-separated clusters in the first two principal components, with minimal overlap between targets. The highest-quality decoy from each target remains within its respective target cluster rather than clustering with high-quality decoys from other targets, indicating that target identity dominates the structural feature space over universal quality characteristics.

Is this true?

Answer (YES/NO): YES